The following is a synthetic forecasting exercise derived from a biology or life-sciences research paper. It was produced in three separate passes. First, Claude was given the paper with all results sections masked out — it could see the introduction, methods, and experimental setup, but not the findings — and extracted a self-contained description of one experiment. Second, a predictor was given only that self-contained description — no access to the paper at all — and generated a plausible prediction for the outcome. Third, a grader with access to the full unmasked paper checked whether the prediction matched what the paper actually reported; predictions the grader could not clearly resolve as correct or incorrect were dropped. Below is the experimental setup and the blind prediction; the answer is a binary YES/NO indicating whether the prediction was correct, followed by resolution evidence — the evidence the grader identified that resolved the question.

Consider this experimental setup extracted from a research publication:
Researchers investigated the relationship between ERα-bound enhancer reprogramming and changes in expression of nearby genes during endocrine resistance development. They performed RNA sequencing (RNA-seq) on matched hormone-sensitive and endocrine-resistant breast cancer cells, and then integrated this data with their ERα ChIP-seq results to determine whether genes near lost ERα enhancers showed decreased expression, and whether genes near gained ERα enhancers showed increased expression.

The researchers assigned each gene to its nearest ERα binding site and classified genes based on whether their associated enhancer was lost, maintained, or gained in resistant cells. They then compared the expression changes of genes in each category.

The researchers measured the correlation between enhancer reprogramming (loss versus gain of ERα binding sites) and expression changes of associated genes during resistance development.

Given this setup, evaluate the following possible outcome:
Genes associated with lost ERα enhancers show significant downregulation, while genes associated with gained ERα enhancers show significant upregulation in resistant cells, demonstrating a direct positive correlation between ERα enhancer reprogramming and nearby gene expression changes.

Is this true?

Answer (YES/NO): YES